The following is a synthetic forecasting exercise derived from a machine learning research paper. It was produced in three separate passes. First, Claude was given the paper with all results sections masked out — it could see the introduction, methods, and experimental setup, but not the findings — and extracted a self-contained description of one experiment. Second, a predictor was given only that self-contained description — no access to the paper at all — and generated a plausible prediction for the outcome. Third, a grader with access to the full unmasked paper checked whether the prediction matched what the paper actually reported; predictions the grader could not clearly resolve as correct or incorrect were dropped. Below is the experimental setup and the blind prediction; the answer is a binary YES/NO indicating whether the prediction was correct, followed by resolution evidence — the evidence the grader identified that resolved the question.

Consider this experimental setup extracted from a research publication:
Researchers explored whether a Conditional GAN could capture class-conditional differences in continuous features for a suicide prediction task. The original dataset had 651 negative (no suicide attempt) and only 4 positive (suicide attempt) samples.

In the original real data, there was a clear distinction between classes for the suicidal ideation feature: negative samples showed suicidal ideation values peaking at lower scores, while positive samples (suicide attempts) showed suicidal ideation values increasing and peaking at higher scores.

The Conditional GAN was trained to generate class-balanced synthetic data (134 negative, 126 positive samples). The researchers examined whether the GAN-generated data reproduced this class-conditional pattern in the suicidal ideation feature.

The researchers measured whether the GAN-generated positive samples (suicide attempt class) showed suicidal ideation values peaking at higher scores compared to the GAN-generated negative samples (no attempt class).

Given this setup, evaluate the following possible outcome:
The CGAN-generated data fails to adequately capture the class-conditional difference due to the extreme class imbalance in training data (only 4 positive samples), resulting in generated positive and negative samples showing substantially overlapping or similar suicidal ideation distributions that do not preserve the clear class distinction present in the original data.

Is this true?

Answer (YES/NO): NO